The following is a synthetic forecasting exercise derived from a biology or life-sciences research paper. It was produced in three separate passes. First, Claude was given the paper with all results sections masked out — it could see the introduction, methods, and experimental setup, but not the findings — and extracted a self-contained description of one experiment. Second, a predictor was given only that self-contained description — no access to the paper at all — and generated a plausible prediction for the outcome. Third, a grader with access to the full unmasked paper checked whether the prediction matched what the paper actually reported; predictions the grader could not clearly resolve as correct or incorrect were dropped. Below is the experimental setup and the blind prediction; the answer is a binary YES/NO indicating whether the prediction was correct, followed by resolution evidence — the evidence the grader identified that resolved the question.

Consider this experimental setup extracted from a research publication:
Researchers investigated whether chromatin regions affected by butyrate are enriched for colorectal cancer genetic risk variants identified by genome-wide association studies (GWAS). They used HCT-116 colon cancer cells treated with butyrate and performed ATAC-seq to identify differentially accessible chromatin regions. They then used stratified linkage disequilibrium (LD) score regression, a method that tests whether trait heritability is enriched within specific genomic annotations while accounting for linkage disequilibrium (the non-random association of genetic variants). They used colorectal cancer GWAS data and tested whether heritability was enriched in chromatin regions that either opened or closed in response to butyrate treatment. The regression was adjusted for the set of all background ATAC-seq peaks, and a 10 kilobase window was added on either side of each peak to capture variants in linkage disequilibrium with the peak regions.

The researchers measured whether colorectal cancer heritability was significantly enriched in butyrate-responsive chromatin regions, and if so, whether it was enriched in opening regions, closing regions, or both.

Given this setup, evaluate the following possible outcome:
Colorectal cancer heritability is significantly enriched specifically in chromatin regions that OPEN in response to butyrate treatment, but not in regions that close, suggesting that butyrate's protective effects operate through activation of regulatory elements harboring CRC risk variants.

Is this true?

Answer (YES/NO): YES